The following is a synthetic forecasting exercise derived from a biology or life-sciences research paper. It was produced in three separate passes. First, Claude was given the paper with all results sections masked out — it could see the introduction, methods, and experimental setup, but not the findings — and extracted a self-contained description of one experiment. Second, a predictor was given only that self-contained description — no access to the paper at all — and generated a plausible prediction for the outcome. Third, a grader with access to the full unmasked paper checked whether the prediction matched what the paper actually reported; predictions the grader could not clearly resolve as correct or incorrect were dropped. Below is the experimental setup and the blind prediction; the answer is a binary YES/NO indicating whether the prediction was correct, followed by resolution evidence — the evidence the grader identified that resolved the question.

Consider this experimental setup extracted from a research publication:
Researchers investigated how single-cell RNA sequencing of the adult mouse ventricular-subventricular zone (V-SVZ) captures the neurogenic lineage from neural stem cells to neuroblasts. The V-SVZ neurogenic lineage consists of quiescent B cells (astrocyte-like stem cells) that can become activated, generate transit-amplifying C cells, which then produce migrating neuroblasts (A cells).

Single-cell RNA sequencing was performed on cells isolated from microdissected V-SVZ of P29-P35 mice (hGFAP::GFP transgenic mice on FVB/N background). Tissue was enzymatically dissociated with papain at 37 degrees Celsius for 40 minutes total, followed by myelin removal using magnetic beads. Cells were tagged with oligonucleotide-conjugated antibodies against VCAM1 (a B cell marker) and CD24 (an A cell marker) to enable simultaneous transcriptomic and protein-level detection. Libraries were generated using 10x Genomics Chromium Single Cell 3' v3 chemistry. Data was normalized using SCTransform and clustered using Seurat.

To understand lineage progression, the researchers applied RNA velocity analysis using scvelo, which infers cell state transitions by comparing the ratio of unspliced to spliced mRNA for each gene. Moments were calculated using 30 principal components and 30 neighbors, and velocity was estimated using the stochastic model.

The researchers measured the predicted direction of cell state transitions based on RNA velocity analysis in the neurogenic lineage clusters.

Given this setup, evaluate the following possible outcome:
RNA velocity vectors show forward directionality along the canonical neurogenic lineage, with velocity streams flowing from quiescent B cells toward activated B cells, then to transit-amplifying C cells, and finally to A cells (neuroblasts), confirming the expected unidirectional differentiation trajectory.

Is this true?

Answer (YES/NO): YES